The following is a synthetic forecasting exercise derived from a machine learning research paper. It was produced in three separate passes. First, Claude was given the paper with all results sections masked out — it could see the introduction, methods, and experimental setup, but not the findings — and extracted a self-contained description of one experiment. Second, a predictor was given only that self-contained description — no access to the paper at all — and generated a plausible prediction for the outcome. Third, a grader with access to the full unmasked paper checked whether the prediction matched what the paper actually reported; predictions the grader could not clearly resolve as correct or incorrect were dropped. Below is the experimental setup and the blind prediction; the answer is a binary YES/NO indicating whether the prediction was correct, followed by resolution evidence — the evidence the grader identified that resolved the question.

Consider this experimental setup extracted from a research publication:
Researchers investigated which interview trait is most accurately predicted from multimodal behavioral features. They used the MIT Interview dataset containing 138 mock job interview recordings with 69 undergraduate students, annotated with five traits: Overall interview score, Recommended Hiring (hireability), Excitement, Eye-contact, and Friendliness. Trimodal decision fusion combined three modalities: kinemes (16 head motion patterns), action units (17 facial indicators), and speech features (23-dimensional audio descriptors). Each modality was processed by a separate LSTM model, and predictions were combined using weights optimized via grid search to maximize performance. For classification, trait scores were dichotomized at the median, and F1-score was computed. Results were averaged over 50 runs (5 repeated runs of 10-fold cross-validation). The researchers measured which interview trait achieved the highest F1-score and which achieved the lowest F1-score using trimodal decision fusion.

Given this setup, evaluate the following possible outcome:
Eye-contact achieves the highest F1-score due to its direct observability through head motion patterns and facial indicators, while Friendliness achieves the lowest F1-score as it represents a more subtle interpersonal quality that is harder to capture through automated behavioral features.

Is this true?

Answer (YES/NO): NO